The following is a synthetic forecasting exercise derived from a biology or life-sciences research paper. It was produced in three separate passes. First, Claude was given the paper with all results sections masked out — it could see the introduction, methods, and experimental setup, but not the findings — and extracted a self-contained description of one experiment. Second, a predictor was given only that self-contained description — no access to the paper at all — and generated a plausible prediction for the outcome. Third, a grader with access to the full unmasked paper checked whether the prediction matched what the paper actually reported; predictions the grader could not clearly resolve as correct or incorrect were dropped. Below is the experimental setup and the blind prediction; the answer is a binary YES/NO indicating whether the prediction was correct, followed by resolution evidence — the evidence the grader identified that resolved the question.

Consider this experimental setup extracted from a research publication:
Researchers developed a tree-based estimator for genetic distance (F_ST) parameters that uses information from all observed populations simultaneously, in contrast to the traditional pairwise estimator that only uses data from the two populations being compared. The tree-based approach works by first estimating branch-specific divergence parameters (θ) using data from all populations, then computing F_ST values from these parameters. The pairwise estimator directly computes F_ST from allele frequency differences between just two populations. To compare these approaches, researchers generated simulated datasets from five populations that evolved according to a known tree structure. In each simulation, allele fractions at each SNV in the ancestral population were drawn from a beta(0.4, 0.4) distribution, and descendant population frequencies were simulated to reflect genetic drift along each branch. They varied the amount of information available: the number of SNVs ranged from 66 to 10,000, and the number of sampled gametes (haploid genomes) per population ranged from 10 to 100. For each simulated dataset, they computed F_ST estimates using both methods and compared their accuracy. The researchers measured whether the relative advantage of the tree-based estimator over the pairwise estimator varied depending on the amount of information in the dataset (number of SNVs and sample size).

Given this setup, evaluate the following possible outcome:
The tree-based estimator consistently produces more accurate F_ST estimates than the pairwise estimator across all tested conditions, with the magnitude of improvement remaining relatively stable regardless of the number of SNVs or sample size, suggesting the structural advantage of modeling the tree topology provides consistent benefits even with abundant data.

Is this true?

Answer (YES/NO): NO